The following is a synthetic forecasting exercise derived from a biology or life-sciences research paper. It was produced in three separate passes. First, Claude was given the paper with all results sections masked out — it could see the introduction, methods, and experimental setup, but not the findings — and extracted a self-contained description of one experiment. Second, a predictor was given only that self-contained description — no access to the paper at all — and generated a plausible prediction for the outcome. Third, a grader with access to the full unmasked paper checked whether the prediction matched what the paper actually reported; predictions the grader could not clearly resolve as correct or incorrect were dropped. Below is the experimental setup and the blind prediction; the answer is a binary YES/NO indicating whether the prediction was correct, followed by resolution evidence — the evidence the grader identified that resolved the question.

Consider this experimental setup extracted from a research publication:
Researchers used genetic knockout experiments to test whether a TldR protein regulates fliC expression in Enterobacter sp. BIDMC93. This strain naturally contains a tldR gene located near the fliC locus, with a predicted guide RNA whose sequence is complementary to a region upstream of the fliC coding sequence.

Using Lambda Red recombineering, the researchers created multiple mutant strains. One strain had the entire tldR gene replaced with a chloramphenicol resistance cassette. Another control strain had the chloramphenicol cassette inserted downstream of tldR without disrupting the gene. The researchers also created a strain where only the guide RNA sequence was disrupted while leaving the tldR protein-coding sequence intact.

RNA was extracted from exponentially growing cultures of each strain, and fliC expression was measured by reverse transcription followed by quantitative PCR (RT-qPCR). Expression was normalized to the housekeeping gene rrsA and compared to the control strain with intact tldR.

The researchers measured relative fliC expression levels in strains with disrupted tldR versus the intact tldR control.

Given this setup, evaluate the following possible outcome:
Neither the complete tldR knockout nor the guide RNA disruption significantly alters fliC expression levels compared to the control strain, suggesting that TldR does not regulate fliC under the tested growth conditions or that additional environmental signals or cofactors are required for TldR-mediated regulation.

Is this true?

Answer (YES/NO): NO